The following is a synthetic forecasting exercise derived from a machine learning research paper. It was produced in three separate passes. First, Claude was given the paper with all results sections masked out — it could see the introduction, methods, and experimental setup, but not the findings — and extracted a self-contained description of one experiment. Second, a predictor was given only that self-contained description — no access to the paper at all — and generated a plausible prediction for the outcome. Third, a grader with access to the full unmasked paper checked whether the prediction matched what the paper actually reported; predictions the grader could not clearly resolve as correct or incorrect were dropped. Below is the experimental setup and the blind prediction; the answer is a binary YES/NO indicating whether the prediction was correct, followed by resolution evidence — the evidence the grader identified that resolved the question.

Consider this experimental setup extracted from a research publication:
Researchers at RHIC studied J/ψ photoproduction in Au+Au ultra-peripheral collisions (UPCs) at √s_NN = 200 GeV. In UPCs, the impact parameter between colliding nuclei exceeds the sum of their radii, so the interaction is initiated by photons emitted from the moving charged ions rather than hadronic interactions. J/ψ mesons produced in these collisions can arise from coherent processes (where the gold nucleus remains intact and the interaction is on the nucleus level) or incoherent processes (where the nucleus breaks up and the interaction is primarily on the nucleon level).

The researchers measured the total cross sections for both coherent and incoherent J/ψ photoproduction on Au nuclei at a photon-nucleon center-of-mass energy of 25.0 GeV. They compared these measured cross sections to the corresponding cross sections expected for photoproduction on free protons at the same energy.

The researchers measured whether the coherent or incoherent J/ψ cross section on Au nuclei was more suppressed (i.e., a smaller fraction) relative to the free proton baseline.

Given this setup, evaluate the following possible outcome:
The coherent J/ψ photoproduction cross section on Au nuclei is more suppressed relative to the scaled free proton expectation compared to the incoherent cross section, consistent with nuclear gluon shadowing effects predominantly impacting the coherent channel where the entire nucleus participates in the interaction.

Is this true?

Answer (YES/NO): NO